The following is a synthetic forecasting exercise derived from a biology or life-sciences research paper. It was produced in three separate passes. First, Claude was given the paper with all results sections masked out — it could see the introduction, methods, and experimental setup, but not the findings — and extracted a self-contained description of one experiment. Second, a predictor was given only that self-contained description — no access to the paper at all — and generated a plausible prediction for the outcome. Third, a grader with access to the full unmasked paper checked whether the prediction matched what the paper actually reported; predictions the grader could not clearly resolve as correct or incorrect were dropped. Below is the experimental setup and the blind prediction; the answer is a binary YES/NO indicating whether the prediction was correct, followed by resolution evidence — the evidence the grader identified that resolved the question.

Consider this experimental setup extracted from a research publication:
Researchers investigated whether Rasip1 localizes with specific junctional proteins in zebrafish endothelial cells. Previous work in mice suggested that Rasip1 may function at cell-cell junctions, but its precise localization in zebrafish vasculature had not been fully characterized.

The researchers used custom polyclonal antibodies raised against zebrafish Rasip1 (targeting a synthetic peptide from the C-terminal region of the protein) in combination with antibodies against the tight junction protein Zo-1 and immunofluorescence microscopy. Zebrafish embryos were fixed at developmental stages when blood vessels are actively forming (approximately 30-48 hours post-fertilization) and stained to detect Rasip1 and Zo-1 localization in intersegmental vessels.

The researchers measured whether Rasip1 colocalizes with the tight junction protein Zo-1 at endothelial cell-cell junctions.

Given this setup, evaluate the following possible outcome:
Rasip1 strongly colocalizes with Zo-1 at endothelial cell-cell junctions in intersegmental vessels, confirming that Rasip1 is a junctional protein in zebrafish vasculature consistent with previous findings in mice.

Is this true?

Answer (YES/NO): NO